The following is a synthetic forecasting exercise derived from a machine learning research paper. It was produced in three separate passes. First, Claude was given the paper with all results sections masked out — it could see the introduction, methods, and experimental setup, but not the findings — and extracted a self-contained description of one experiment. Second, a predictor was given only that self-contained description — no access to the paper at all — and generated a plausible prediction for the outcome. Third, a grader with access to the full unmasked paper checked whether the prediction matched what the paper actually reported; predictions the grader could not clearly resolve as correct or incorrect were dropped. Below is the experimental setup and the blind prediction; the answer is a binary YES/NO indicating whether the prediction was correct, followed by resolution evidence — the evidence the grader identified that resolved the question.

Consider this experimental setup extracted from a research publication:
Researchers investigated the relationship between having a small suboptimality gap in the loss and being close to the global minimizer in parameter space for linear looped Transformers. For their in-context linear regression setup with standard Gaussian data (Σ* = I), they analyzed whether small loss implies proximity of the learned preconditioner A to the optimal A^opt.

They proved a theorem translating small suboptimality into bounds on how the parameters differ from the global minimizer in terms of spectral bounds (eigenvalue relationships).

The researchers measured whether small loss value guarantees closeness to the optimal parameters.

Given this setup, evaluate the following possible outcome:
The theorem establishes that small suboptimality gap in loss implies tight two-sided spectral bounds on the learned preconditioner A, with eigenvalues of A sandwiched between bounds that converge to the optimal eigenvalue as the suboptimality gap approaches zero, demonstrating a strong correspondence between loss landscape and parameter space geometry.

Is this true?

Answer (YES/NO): YES